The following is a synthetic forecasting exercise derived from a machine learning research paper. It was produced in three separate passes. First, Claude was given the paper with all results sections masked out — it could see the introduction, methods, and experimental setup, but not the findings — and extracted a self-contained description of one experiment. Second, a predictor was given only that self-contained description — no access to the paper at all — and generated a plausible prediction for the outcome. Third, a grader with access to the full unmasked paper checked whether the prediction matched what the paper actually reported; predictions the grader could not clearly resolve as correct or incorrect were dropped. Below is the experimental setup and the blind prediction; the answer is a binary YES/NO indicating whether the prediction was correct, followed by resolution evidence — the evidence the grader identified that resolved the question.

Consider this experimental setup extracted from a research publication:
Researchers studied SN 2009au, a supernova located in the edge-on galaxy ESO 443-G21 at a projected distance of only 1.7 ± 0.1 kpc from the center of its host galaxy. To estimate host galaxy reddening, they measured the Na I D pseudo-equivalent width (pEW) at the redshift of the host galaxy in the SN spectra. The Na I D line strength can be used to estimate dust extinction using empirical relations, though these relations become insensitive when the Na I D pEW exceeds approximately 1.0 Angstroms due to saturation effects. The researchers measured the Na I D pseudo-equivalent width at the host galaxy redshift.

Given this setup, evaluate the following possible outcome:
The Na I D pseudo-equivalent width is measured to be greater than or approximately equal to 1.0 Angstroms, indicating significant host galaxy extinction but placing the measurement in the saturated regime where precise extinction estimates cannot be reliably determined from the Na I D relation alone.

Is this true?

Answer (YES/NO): YES